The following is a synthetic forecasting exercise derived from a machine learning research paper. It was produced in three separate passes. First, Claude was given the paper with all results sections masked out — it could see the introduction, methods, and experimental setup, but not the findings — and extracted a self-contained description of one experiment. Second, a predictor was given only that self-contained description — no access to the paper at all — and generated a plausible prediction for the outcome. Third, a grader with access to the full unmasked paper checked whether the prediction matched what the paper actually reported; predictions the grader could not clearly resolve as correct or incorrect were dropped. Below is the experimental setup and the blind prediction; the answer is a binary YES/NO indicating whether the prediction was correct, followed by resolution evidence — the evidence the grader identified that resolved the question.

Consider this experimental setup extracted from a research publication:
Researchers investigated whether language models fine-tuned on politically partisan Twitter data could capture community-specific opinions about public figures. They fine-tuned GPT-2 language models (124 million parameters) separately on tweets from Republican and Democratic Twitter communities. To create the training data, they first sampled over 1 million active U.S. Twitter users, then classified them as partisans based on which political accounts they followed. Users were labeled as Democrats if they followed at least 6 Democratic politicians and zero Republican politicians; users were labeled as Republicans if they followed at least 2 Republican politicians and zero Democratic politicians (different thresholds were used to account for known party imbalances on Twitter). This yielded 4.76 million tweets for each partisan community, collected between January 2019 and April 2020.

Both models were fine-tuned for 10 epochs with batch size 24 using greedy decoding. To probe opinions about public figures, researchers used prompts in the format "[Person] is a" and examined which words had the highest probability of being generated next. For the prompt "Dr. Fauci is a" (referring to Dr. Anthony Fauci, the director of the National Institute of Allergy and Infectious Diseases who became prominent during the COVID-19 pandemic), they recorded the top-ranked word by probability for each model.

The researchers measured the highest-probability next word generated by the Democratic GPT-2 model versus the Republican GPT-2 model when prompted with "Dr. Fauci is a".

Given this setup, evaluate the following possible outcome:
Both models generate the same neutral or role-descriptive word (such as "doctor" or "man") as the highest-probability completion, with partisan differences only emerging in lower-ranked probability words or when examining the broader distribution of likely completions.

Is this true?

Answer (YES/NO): NO